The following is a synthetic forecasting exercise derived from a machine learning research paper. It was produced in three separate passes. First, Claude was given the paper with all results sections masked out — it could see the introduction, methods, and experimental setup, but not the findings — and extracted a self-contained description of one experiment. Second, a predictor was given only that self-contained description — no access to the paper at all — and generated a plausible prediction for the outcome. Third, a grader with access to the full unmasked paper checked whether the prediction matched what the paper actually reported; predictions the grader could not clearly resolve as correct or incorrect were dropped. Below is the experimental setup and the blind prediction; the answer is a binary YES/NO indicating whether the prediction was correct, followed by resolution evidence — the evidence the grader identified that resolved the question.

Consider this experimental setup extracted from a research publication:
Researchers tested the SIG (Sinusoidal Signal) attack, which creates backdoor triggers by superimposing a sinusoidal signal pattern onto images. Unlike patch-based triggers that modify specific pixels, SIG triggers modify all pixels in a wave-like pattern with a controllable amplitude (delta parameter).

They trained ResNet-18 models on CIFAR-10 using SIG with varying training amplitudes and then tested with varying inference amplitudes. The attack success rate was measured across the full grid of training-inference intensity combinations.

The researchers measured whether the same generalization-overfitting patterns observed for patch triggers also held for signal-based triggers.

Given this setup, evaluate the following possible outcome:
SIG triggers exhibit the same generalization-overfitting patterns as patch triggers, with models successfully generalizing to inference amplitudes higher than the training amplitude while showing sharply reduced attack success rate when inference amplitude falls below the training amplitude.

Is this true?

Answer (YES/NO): YES